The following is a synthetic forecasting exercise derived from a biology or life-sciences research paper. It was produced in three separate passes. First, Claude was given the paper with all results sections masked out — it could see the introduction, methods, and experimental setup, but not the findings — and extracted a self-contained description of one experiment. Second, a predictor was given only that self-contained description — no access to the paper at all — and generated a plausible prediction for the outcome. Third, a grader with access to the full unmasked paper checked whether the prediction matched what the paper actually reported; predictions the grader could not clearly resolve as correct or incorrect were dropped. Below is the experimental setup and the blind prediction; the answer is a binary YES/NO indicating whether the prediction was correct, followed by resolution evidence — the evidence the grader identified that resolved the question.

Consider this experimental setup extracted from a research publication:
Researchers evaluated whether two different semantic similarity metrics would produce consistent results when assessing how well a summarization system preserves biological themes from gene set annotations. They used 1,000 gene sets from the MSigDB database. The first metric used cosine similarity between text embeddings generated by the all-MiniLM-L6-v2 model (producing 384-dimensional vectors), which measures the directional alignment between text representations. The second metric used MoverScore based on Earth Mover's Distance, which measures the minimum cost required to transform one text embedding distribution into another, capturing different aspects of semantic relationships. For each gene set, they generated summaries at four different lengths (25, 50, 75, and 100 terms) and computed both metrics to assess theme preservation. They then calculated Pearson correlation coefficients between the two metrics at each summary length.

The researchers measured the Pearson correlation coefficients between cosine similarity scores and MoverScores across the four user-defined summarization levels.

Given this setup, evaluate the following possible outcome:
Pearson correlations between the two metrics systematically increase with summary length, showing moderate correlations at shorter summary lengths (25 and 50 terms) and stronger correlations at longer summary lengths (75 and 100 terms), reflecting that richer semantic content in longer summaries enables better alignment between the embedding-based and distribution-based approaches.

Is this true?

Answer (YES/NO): NO